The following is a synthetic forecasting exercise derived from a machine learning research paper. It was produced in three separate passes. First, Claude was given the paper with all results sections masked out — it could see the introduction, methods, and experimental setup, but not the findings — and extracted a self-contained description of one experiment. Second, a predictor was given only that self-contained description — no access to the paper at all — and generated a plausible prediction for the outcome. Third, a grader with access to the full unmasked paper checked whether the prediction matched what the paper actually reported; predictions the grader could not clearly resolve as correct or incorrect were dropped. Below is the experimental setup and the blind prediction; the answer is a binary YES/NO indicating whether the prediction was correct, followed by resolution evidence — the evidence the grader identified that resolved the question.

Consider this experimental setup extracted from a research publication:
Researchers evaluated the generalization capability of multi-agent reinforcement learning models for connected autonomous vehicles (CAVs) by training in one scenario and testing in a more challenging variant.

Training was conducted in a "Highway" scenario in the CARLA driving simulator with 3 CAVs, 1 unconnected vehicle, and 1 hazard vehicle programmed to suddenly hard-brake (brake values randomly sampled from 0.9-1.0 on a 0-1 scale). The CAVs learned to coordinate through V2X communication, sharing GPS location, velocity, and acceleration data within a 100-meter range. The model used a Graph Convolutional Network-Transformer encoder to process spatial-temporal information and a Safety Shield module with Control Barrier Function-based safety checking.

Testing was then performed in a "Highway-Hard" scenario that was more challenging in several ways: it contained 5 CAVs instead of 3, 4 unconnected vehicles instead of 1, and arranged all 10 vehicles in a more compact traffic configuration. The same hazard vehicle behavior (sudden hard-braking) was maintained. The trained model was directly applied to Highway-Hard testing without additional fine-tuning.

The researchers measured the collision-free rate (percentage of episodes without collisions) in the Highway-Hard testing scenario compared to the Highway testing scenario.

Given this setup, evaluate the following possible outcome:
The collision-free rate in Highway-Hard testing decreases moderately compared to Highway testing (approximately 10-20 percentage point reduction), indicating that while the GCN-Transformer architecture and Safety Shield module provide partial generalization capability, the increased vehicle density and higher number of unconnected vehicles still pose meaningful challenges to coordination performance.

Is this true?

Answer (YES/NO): YES